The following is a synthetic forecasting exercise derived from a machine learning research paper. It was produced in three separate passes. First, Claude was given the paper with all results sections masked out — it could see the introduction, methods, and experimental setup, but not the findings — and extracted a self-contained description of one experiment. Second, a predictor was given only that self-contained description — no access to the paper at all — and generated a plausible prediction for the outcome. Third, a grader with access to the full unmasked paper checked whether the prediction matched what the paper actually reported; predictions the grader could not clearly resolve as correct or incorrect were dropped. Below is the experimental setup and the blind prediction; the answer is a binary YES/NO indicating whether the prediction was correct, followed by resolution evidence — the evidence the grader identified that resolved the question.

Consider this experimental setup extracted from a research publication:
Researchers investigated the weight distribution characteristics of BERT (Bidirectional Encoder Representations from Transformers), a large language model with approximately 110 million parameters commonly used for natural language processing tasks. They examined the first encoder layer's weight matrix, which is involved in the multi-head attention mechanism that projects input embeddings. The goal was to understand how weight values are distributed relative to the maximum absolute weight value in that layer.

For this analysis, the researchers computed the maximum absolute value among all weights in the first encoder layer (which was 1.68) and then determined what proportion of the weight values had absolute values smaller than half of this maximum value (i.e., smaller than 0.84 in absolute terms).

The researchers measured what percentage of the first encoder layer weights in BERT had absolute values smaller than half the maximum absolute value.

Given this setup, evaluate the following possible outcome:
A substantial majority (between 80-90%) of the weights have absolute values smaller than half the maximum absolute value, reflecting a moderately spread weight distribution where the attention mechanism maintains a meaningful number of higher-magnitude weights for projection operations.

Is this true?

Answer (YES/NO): NO